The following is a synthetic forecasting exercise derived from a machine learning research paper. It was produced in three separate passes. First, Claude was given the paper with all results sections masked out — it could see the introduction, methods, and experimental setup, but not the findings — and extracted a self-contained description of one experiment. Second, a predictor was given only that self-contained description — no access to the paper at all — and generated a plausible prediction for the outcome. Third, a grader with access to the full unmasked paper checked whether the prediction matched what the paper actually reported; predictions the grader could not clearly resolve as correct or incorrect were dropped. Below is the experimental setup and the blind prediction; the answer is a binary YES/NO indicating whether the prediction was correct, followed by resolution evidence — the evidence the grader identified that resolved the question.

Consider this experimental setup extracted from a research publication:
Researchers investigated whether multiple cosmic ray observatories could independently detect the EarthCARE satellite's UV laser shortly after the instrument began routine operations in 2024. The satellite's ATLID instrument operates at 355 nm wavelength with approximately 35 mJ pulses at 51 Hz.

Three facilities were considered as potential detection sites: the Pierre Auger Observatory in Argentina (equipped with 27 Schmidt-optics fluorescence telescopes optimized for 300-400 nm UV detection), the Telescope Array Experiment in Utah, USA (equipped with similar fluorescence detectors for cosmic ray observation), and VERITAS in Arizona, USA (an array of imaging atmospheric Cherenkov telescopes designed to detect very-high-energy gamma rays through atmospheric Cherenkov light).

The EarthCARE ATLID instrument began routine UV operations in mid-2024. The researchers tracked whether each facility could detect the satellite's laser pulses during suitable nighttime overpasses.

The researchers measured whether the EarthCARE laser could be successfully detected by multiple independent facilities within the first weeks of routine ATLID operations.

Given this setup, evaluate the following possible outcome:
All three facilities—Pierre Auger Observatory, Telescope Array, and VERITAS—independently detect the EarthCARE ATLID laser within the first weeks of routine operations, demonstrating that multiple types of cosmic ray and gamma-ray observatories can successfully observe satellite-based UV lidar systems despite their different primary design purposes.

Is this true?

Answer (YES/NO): YES